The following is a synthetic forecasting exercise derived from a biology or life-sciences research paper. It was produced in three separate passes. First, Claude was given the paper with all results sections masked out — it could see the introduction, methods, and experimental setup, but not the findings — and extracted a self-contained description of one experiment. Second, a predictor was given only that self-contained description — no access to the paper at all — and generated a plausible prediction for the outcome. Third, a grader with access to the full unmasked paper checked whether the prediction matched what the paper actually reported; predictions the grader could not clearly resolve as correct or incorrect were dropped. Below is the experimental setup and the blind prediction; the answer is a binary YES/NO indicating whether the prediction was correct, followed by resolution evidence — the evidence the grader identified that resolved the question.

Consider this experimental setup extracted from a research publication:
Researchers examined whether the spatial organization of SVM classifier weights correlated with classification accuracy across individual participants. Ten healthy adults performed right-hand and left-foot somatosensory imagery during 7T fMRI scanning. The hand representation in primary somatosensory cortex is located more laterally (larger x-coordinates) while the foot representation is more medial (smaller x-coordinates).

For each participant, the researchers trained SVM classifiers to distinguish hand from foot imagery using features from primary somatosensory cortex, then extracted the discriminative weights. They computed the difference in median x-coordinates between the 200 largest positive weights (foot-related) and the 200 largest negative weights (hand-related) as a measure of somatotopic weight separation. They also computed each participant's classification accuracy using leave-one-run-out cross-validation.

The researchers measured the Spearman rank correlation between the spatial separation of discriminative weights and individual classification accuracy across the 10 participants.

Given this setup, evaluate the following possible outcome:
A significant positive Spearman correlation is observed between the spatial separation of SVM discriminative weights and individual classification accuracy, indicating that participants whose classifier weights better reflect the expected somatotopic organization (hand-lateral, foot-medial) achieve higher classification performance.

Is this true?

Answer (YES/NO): YES